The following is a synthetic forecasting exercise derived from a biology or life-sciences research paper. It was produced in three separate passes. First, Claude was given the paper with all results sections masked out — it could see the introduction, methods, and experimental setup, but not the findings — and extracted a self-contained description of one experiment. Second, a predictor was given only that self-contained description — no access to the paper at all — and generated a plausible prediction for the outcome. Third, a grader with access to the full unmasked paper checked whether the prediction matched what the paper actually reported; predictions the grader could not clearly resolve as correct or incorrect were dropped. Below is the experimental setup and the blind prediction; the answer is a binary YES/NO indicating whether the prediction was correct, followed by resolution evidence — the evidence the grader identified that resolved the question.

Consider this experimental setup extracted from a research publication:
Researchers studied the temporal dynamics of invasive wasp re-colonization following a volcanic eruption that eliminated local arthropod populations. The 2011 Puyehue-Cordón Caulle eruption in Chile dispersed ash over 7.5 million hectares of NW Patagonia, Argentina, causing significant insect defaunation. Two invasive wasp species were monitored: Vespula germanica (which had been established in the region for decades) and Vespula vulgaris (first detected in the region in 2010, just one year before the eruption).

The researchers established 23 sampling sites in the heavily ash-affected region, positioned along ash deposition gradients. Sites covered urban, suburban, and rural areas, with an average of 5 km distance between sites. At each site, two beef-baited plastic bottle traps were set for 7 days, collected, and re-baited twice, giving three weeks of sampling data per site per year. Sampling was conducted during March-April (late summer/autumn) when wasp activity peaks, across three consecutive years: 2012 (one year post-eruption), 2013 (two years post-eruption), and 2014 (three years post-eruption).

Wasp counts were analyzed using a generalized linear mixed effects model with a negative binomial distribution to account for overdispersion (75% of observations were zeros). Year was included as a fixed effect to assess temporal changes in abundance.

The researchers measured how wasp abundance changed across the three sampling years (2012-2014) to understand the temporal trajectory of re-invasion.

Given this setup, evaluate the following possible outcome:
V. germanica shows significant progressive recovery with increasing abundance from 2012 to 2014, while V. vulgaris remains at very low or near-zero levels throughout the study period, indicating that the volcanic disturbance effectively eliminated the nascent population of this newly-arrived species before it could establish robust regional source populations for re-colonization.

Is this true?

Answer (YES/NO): NO